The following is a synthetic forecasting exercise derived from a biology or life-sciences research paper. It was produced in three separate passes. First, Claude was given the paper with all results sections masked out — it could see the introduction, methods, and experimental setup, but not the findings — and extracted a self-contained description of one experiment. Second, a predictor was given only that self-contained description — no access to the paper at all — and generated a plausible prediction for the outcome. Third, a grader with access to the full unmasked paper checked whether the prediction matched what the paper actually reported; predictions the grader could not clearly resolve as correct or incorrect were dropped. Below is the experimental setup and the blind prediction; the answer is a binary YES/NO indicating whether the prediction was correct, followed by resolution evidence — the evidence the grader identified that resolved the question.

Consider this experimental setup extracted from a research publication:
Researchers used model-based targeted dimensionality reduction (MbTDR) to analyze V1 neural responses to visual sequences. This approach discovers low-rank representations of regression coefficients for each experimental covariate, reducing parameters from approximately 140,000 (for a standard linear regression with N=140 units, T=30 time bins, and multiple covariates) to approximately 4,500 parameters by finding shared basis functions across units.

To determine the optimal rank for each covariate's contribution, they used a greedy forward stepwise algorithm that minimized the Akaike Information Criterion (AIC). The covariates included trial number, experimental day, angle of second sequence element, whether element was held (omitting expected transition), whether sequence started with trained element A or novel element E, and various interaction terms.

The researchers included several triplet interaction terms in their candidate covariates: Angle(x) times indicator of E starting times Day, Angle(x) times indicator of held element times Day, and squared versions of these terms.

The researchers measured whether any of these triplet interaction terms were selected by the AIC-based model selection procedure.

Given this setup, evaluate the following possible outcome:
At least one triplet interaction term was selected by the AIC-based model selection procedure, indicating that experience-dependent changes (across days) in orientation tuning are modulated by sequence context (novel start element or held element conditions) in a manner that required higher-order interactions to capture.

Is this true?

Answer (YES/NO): NO